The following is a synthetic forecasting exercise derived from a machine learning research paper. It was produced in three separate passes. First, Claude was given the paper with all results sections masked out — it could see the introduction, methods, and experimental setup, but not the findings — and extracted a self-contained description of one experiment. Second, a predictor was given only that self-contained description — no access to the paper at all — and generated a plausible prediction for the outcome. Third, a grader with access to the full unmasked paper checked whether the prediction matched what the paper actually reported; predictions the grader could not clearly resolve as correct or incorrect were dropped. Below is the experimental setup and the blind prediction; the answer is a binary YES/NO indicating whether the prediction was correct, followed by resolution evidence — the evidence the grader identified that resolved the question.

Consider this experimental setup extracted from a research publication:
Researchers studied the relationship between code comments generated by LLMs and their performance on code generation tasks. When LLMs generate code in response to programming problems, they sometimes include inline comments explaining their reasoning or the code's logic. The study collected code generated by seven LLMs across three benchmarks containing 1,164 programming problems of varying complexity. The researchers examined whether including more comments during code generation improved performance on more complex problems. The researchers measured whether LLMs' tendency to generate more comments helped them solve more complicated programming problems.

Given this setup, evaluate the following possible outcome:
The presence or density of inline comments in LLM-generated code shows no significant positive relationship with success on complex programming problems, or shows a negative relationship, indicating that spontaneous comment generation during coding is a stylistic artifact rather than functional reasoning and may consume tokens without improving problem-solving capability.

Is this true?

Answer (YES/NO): YES